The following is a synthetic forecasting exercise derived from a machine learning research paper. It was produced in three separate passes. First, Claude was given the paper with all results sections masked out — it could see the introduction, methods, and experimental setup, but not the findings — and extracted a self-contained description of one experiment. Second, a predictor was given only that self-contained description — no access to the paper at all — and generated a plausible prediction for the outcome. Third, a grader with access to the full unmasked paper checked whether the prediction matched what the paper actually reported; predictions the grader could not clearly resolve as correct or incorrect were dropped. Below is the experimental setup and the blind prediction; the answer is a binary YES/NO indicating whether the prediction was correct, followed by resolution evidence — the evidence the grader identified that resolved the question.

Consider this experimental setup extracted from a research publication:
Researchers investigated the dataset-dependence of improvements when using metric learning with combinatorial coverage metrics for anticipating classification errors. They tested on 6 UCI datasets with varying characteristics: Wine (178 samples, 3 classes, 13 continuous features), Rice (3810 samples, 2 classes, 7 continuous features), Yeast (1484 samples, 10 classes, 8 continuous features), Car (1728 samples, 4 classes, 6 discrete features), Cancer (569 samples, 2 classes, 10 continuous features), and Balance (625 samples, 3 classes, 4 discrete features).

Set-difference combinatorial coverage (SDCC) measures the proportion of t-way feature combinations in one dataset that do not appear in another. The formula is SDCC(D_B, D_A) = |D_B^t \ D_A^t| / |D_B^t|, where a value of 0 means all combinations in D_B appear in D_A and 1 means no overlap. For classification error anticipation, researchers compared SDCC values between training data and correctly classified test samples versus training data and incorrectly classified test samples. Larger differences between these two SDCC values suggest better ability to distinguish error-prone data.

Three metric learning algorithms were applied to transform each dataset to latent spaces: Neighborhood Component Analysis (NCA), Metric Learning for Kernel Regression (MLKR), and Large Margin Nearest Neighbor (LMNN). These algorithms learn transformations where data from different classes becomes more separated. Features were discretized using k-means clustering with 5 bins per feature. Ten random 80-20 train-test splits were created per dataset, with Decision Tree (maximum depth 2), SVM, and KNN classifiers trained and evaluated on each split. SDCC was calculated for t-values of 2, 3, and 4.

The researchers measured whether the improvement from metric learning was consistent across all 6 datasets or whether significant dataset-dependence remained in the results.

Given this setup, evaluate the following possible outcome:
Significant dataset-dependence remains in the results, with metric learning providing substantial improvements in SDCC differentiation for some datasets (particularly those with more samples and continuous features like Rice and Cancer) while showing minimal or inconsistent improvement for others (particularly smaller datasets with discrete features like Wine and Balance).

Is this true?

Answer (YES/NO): NO